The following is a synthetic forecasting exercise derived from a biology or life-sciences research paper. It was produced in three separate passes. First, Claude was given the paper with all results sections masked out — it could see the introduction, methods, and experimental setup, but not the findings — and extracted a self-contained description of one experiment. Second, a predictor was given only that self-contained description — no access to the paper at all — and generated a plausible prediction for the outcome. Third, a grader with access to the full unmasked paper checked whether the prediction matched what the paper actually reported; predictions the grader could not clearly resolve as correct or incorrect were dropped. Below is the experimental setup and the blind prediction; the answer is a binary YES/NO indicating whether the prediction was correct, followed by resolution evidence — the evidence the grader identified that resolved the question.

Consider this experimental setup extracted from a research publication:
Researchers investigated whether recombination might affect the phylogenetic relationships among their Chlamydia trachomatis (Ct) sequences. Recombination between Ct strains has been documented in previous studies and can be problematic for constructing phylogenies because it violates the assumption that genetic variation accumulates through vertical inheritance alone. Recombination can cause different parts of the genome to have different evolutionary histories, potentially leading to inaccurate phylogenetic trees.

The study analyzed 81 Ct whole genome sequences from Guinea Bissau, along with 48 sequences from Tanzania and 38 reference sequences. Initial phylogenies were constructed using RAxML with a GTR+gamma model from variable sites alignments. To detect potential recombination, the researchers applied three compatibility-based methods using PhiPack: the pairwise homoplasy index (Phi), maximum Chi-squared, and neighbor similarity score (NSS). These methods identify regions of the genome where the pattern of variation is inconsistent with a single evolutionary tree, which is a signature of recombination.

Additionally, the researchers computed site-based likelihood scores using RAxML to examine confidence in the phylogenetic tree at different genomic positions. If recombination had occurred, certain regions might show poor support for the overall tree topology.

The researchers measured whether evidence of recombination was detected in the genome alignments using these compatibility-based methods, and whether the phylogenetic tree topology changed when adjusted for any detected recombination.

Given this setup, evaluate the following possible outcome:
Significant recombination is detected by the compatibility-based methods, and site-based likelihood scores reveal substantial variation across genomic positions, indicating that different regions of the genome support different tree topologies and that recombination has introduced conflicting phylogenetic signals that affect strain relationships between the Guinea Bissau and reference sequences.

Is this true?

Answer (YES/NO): NO